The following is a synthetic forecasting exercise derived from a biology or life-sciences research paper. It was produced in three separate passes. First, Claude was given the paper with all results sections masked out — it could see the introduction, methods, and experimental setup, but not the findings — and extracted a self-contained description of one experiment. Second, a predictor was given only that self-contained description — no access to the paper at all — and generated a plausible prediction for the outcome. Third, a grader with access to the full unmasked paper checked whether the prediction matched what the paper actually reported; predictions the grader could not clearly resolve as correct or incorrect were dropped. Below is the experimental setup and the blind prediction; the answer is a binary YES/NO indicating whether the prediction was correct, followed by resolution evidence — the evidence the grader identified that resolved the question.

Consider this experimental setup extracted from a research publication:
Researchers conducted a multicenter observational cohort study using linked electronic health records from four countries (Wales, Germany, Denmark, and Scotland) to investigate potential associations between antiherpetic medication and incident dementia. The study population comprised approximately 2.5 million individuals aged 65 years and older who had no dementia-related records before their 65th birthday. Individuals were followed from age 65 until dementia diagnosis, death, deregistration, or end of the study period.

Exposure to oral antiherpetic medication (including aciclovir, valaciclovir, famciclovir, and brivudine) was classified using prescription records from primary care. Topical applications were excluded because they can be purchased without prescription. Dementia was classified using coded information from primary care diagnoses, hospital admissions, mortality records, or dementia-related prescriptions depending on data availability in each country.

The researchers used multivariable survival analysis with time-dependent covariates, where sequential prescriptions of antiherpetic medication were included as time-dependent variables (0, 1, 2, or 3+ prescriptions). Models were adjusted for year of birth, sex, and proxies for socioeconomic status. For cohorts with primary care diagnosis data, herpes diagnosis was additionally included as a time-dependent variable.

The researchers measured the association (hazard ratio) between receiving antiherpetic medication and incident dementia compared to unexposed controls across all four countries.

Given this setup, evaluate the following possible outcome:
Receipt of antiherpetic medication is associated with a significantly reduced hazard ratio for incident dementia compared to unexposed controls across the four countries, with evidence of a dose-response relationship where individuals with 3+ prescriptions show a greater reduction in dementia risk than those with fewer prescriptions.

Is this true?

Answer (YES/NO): NO